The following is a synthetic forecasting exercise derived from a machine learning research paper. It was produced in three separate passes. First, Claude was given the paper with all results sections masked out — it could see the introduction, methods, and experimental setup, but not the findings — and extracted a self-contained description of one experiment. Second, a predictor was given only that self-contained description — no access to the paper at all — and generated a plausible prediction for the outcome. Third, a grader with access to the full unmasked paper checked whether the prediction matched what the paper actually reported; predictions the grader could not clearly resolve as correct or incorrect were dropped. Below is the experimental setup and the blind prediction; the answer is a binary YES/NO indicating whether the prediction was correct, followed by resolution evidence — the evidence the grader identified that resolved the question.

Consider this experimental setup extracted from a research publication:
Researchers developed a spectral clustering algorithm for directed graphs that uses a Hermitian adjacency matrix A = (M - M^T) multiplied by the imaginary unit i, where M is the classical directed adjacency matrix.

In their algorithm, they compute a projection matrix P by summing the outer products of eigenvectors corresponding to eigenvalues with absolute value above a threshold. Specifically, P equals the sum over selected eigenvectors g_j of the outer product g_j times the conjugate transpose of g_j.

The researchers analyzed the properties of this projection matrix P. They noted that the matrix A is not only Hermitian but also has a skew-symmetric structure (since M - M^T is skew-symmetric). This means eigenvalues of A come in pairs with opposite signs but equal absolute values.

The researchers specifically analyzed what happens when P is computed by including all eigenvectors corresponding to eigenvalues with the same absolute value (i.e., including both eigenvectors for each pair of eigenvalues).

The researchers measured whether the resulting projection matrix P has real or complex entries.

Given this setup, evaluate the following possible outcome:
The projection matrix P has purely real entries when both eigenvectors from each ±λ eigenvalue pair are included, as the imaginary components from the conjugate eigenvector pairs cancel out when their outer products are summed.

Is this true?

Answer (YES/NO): YES